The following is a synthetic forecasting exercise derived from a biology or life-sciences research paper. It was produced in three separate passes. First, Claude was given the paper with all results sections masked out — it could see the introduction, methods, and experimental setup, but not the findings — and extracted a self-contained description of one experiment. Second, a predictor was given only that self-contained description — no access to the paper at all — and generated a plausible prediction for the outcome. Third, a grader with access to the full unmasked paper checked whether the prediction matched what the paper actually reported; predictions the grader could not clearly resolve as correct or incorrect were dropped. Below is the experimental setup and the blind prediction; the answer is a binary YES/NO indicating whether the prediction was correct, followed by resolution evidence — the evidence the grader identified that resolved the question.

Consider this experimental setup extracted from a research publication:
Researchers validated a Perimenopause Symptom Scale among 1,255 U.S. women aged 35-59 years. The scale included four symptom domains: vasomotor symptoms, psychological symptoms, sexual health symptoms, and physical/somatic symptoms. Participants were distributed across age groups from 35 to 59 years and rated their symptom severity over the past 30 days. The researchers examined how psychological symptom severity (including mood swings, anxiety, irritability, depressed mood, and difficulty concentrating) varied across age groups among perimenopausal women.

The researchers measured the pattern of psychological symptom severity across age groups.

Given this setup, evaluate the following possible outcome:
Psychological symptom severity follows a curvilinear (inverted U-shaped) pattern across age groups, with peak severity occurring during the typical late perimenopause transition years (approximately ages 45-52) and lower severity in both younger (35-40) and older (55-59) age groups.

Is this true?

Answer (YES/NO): YES